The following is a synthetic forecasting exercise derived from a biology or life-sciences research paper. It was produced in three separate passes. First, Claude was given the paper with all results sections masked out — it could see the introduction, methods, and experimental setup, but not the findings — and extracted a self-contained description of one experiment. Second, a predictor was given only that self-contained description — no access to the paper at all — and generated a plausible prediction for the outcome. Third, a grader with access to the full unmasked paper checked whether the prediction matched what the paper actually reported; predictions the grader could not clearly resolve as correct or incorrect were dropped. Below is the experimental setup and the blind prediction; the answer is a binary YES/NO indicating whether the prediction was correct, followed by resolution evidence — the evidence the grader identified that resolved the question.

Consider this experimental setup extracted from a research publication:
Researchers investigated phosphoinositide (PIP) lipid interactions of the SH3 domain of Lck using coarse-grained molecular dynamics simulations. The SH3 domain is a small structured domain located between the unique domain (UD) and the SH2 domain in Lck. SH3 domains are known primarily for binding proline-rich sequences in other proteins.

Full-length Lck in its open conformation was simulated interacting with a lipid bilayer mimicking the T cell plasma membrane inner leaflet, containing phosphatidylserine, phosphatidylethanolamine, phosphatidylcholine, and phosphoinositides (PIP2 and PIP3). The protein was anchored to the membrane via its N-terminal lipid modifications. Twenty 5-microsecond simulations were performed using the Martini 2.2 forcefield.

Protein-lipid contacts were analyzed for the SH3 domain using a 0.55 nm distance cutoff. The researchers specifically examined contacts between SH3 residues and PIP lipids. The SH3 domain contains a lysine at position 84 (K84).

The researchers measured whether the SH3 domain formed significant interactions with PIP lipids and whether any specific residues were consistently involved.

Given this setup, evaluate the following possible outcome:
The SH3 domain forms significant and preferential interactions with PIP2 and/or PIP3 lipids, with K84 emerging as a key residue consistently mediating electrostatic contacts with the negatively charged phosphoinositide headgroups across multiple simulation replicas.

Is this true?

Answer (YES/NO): NO